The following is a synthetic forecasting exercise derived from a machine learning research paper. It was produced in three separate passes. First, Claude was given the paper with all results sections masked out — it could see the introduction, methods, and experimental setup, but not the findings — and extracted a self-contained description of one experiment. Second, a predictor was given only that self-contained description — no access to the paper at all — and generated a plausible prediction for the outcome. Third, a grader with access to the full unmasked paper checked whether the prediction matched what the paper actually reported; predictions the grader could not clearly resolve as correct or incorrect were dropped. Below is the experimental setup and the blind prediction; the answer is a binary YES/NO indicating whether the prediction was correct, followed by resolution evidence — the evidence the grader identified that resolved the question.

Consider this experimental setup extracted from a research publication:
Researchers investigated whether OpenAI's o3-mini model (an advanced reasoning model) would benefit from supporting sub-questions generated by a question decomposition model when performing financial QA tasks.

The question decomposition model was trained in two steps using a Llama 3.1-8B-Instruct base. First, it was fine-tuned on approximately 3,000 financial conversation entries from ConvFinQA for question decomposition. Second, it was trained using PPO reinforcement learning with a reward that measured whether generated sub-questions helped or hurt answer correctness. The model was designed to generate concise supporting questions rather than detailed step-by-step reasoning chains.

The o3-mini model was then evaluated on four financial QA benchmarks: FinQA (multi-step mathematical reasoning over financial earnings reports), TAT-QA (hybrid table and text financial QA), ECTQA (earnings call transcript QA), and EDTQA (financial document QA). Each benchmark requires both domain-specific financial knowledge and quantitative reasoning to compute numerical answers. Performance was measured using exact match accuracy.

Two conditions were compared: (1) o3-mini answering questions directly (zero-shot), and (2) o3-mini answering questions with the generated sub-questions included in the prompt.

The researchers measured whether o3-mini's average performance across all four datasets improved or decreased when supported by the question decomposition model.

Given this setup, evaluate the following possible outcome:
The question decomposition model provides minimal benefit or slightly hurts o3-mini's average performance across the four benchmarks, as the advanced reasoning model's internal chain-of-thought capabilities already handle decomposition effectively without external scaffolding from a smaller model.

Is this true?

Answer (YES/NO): NO